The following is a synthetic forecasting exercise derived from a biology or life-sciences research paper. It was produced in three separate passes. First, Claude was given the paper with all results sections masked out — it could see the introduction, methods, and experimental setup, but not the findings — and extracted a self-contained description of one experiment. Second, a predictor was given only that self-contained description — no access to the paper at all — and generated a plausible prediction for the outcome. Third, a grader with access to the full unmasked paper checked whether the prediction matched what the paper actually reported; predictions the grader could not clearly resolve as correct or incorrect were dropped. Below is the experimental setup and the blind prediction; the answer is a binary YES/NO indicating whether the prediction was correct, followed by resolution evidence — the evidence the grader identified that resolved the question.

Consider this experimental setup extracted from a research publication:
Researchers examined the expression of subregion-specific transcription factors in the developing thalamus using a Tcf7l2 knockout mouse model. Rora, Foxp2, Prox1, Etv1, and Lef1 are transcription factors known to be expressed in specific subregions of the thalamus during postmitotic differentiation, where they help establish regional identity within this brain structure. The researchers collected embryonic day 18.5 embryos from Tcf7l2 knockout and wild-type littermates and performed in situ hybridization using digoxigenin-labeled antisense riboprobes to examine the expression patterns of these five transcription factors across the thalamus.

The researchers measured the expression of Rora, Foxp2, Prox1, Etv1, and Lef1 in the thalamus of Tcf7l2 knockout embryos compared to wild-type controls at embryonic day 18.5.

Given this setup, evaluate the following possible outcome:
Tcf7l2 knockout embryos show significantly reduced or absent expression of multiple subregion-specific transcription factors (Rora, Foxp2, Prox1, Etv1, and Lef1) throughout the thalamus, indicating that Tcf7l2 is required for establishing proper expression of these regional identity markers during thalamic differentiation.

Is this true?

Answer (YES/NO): YES